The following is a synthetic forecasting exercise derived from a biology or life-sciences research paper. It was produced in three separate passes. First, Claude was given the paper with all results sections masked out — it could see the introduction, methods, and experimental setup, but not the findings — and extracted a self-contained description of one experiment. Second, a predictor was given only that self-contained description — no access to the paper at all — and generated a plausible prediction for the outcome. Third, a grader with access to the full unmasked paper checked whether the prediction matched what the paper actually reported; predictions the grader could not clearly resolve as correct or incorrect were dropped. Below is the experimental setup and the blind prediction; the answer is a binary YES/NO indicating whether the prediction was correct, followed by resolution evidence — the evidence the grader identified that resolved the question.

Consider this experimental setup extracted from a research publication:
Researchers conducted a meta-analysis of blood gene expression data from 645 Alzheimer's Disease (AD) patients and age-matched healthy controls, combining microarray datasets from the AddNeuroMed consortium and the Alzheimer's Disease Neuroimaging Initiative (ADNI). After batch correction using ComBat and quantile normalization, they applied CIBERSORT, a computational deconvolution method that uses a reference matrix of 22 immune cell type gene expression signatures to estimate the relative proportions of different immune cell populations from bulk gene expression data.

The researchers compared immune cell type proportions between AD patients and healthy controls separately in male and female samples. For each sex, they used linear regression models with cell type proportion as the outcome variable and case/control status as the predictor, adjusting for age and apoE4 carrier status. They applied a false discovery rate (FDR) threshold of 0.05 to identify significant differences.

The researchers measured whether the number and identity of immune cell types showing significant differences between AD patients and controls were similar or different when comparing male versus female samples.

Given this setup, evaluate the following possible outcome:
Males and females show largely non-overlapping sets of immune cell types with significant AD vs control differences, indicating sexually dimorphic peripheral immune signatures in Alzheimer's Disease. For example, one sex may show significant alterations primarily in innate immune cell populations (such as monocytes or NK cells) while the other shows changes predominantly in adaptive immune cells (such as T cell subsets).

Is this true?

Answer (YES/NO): NO